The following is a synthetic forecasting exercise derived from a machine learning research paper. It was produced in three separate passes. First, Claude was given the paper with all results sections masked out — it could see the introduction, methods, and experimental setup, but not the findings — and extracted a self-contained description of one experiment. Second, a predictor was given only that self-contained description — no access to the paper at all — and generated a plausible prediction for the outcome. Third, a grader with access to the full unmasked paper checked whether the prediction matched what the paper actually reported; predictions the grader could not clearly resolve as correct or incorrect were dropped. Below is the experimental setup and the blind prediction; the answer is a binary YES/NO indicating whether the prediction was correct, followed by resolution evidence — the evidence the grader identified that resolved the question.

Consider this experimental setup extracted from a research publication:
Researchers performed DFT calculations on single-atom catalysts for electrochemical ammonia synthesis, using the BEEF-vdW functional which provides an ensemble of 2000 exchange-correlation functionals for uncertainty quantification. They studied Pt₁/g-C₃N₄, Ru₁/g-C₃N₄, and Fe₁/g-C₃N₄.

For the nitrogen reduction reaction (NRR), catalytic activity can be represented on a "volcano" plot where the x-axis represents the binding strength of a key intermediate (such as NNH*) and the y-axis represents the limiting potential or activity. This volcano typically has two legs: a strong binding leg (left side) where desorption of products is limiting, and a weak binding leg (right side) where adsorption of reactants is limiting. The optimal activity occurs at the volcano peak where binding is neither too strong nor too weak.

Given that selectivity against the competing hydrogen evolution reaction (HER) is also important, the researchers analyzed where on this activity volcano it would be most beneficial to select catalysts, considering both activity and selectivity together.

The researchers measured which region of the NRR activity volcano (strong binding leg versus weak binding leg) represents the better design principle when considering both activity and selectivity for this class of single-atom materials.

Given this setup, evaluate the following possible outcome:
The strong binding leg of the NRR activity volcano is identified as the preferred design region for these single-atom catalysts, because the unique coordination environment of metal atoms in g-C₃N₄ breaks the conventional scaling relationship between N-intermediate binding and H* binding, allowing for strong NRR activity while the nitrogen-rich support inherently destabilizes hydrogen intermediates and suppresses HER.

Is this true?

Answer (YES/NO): NO